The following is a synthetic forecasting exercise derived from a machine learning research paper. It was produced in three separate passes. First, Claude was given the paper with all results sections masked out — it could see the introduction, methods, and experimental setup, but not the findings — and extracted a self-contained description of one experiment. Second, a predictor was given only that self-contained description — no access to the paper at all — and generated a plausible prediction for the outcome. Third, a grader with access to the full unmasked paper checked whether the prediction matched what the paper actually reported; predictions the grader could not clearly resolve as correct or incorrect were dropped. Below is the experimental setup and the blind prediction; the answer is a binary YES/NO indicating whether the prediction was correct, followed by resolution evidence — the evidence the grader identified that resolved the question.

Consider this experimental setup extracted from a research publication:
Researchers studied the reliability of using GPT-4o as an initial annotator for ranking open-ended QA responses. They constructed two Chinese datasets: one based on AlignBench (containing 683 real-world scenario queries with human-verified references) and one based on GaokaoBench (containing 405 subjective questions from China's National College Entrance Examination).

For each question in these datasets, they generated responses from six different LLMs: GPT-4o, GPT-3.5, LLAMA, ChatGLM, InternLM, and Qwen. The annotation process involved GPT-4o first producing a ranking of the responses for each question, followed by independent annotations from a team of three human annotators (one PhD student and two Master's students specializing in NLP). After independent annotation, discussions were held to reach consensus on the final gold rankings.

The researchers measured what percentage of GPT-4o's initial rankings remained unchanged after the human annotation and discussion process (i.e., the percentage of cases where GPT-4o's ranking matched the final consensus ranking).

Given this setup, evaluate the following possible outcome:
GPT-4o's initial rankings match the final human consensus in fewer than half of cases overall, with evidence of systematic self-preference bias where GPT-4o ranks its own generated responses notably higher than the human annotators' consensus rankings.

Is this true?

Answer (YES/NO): NO